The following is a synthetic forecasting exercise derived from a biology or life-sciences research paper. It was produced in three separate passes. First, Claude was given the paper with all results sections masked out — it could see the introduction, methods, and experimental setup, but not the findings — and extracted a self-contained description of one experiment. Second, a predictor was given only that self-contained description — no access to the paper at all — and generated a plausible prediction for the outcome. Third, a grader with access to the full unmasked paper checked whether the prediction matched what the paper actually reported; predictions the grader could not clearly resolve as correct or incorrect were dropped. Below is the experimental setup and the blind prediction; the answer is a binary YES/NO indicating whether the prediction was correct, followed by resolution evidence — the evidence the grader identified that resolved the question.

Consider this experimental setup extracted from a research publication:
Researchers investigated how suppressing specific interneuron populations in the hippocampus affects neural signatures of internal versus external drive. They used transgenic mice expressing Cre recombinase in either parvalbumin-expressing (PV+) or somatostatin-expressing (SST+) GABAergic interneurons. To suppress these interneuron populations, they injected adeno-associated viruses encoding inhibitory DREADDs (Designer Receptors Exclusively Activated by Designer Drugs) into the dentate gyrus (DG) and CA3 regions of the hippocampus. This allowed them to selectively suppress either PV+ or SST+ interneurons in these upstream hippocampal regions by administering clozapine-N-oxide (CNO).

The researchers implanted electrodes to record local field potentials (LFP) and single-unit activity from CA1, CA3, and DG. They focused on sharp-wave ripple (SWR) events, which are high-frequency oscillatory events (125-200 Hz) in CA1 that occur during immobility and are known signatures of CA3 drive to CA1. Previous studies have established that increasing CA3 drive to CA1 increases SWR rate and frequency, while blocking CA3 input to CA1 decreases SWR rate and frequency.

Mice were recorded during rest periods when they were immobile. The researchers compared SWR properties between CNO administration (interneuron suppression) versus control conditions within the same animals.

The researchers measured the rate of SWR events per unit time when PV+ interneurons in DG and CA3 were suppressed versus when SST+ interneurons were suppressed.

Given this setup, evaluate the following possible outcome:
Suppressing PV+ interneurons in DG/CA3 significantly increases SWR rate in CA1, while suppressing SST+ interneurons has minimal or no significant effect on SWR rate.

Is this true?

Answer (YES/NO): NO